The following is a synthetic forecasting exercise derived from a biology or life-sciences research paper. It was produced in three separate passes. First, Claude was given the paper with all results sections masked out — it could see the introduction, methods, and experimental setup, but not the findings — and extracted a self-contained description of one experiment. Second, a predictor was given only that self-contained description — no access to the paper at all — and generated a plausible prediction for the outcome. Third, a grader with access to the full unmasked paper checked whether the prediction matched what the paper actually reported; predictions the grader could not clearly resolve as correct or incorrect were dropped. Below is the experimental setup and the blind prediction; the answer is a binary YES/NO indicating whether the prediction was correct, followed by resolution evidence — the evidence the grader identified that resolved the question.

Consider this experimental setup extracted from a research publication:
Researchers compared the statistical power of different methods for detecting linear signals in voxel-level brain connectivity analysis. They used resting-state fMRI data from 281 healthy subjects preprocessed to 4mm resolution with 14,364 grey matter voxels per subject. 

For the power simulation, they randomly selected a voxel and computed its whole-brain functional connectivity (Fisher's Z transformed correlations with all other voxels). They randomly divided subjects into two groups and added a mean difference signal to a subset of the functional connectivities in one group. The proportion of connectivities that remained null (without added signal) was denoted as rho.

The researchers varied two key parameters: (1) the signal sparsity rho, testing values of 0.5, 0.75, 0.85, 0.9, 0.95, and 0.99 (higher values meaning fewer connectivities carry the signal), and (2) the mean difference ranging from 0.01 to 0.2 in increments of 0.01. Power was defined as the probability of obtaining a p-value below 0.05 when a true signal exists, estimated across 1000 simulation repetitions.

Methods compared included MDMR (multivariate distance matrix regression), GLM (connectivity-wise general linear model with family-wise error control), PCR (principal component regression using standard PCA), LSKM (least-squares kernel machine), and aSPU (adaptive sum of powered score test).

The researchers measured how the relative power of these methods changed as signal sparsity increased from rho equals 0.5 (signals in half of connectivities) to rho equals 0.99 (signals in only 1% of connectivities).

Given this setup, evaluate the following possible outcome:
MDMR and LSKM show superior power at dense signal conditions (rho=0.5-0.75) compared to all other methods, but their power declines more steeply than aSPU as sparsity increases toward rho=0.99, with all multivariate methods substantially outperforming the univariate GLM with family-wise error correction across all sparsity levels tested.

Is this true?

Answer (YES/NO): NO